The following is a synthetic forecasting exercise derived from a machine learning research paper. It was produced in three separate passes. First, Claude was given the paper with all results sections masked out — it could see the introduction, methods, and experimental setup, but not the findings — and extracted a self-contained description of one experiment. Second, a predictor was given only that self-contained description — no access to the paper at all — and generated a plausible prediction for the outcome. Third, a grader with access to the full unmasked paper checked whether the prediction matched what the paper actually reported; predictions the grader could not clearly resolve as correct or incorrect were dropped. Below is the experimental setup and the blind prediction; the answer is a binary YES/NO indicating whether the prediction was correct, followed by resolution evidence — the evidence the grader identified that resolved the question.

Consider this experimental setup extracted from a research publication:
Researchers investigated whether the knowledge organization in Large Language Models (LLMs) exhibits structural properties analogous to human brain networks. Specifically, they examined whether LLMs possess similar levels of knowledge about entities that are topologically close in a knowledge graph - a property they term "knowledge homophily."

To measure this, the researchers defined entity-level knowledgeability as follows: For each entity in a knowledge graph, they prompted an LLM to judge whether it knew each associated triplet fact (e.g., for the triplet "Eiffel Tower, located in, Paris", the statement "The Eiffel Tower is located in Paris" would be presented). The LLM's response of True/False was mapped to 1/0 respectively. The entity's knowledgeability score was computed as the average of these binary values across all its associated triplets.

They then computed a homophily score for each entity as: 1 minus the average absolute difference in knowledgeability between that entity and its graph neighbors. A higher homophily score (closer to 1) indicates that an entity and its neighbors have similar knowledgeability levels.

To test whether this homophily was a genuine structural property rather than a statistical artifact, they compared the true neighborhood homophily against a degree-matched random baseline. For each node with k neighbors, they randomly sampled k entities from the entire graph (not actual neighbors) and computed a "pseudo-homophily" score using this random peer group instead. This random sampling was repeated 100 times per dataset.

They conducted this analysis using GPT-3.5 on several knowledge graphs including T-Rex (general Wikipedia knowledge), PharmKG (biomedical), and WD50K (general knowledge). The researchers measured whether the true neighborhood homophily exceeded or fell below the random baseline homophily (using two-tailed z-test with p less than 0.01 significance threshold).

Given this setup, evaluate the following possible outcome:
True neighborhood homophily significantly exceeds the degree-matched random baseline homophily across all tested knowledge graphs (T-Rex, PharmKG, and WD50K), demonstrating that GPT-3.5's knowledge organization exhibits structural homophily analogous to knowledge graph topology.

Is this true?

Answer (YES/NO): YES